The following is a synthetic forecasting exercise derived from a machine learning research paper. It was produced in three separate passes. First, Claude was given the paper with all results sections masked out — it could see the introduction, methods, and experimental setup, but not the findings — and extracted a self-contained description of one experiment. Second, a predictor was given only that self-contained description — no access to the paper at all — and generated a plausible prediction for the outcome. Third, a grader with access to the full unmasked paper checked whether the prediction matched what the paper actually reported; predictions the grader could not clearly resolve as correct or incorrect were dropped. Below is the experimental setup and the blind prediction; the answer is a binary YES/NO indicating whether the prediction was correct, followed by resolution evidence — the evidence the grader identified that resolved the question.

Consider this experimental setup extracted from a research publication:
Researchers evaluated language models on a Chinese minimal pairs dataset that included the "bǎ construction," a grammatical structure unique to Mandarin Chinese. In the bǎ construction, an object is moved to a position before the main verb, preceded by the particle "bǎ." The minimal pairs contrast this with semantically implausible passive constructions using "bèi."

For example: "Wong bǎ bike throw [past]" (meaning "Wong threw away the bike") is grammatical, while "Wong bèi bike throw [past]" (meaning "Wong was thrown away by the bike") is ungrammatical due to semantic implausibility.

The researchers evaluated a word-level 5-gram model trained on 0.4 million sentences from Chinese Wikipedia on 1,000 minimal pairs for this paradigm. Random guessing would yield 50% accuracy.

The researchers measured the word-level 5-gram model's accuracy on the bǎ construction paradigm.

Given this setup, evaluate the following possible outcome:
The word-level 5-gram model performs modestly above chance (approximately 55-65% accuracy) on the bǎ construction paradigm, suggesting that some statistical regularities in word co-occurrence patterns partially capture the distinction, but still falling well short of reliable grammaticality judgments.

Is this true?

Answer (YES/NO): NO